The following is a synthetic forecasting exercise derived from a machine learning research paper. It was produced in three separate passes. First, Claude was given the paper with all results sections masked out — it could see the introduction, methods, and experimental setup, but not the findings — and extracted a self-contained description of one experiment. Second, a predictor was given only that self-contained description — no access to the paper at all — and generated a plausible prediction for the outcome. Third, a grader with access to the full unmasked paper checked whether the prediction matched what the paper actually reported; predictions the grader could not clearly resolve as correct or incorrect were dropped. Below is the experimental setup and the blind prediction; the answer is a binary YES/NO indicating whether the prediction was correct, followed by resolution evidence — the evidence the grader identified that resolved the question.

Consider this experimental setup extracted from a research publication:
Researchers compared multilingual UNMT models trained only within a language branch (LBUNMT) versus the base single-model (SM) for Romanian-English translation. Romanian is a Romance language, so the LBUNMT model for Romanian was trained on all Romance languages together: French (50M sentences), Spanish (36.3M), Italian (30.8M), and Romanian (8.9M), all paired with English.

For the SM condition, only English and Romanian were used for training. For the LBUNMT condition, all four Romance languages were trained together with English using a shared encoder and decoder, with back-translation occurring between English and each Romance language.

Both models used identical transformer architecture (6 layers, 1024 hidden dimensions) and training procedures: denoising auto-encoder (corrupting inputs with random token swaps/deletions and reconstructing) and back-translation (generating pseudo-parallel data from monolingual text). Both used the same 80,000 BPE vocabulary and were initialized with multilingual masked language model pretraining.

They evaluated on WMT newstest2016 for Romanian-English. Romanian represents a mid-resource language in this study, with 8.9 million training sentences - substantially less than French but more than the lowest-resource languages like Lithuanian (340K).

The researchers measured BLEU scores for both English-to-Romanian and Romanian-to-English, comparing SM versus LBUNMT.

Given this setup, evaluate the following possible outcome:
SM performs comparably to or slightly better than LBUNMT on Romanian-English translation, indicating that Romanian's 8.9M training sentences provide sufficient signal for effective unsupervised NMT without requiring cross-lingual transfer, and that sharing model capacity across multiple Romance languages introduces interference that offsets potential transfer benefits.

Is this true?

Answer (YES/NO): NO